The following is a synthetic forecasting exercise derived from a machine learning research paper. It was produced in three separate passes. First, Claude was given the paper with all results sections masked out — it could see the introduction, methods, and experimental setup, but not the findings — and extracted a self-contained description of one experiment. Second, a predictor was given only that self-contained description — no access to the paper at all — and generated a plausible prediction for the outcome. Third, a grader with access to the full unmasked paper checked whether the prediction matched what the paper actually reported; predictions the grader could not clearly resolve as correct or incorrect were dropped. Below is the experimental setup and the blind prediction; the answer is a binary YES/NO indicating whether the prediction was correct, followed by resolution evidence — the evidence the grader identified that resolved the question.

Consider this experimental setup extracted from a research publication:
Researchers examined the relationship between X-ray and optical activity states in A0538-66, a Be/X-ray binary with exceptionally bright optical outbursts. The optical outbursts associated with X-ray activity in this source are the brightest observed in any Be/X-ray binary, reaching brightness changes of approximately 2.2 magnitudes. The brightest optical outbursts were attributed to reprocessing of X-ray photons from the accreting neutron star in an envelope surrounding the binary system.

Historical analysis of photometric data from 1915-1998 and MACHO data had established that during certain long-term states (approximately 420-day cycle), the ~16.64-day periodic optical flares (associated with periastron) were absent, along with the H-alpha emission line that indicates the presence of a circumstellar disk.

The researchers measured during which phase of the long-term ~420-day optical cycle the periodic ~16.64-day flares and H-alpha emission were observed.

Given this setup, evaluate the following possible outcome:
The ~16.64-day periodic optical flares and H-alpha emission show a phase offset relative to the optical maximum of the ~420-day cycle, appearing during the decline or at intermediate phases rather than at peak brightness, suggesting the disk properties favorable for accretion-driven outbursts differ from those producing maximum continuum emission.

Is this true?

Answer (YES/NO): NO